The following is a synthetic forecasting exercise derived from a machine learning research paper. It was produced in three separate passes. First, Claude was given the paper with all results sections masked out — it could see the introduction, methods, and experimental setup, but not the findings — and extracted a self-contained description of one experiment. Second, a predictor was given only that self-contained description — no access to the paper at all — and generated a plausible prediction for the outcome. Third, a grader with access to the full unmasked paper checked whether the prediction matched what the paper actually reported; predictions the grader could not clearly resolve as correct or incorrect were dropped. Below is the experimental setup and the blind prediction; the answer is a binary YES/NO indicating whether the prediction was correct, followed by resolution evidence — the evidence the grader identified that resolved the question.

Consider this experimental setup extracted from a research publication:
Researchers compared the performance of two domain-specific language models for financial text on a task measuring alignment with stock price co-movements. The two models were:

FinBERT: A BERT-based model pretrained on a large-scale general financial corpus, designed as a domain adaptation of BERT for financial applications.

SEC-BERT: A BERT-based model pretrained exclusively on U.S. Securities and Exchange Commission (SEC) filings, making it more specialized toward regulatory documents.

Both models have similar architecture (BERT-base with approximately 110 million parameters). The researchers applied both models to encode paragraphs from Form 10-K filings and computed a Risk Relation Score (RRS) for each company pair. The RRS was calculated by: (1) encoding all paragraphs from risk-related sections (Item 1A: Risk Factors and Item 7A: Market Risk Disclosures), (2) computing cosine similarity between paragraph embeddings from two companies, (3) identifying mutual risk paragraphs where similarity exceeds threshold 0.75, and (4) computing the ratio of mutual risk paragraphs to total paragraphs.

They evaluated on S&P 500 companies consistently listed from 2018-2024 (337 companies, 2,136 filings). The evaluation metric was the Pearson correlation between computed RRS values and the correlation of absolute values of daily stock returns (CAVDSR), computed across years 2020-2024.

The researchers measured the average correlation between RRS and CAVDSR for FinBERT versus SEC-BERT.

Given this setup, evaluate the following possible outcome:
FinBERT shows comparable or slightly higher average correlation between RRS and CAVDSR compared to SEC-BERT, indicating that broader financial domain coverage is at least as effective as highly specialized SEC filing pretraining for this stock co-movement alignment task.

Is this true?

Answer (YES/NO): NO